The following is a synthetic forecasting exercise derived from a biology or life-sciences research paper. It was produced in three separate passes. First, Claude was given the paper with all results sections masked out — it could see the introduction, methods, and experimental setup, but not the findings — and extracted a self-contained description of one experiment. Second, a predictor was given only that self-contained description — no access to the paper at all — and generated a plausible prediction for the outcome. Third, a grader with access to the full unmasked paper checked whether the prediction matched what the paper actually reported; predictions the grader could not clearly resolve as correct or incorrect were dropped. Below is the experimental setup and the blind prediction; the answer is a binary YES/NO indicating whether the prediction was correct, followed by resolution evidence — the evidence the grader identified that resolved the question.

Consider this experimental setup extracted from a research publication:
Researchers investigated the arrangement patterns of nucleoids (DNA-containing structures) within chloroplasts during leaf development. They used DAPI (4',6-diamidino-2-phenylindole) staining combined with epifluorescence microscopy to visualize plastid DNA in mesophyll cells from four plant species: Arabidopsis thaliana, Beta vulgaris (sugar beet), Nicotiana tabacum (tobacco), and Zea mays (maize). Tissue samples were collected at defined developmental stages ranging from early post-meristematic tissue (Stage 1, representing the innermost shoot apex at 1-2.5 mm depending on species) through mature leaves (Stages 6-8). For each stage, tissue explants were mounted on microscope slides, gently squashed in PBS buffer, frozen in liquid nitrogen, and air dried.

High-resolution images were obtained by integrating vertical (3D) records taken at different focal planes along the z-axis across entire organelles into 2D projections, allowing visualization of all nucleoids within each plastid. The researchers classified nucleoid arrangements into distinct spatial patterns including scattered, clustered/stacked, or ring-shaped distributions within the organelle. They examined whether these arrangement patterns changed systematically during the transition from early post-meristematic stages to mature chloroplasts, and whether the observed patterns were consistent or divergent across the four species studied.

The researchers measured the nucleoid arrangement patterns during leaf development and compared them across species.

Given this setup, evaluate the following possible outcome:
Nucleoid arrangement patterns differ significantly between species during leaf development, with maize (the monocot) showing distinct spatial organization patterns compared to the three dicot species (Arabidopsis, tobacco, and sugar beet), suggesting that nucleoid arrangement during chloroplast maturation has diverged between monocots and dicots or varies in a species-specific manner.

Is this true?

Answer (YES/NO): NO